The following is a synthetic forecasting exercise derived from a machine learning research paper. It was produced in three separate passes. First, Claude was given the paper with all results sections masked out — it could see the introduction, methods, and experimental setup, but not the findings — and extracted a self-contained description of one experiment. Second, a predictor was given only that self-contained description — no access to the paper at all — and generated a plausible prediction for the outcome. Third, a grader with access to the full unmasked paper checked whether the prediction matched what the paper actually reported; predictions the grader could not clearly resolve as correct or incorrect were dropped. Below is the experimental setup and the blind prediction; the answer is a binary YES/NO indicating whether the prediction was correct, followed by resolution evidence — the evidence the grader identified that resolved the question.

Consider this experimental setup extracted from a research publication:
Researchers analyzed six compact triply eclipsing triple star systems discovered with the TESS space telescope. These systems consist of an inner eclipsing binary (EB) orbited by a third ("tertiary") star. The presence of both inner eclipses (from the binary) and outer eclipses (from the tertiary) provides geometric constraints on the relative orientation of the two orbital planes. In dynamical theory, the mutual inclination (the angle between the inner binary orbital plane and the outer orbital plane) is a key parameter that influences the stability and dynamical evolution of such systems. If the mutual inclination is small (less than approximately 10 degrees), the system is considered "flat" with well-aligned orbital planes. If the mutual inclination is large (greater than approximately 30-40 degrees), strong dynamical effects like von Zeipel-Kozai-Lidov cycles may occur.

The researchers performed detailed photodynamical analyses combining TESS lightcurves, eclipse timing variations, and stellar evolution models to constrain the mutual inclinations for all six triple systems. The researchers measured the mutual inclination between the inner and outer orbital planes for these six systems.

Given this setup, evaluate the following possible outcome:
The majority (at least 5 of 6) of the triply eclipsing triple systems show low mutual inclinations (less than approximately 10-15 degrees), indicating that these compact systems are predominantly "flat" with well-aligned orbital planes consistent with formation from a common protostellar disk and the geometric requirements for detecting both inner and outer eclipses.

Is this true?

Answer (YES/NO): YES